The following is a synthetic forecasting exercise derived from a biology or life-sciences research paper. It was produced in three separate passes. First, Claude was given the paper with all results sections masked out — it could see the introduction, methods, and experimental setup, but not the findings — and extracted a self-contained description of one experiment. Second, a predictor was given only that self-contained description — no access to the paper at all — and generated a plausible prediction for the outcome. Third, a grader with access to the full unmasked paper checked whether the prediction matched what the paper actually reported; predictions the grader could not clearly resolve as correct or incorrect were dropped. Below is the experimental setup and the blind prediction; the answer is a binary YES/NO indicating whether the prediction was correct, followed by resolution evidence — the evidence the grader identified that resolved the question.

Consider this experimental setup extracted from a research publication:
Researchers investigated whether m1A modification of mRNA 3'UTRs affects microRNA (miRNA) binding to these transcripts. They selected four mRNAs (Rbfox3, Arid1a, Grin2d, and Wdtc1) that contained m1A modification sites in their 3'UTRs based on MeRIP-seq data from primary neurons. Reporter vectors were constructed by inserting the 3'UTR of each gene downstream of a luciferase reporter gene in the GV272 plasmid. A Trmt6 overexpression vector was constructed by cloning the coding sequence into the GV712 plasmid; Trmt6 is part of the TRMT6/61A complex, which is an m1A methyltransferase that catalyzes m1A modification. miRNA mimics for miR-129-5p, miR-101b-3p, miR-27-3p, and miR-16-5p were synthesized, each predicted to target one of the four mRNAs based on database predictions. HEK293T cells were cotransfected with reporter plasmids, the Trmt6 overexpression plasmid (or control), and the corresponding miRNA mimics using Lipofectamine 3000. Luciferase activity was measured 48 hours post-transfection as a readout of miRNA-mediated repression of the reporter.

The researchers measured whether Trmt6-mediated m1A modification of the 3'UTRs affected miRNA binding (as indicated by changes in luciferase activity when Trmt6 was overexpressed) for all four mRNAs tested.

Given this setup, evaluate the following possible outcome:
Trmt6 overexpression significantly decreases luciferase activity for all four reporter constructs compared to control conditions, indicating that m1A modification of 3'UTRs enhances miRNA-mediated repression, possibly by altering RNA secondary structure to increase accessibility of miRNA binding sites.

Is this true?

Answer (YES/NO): NO